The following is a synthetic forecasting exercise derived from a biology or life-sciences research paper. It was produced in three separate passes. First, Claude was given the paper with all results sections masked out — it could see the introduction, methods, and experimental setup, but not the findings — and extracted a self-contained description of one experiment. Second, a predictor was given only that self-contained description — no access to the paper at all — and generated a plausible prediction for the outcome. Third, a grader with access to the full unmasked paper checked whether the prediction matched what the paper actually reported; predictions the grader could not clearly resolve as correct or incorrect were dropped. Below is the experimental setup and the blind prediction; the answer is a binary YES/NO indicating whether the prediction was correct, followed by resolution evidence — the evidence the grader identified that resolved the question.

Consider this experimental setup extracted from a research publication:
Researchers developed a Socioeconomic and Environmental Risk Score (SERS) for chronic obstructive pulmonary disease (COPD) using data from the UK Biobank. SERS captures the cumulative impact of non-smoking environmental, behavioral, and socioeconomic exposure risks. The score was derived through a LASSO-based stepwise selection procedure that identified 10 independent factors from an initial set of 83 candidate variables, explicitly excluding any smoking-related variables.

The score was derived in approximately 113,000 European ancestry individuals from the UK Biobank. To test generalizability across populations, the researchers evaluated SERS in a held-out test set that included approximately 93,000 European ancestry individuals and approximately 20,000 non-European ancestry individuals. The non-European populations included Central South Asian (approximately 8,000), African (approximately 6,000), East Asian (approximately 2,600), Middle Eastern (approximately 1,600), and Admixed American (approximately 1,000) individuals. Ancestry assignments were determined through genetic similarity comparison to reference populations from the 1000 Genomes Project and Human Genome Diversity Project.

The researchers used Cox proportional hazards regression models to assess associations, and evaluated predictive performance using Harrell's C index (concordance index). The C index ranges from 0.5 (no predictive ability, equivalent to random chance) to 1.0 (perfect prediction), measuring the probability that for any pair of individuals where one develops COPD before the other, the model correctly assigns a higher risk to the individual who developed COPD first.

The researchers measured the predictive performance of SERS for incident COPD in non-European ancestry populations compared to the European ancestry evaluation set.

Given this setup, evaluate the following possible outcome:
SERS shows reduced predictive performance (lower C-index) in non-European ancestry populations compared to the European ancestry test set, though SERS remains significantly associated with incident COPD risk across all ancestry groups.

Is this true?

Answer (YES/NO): YES